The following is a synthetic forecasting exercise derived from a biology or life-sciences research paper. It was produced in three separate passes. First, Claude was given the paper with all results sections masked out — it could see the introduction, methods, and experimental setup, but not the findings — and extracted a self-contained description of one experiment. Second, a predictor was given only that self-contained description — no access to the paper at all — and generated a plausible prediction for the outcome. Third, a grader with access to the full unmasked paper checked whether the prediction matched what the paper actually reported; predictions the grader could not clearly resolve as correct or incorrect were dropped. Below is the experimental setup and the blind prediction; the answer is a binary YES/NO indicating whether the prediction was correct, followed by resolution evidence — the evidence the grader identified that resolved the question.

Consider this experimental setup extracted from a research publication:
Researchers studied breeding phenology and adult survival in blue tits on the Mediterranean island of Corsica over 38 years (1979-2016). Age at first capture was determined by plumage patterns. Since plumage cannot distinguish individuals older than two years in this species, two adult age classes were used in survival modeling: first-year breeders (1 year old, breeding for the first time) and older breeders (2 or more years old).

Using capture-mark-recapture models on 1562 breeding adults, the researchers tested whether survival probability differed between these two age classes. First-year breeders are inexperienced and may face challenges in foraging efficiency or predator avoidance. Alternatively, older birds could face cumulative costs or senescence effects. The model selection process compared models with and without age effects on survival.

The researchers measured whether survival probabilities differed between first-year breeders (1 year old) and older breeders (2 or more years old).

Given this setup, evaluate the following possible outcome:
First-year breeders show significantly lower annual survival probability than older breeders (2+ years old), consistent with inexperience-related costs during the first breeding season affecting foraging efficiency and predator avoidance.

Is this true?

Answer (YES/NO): NO